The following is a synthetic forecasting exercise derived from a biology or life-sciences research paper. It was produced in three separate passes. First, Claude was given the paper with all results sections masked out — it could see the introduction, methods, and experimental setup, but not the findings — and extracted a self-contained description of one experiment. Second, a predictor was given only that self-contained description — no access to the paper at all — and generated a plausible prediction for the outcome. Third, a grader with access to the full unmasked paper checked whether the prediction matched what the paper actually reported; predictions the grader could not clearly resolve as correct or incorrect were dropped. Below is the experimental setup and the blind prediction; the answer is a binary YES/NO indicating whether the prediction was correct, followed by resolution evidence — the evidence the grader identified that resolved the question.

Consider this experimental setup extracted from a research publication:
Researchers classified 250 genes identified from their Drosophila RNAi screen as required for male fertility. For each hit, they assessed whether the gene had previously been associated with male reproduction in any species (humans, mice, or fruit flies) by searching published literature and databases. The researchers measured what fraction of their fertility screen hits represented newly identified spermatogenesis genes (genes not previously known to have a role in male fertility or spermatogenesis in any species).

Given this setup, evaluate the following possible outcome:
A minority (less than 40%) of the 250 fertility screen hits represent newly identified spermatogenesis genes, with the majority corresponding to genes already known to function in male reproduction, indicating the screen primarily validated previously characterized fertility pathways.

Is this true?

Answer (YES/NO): NO